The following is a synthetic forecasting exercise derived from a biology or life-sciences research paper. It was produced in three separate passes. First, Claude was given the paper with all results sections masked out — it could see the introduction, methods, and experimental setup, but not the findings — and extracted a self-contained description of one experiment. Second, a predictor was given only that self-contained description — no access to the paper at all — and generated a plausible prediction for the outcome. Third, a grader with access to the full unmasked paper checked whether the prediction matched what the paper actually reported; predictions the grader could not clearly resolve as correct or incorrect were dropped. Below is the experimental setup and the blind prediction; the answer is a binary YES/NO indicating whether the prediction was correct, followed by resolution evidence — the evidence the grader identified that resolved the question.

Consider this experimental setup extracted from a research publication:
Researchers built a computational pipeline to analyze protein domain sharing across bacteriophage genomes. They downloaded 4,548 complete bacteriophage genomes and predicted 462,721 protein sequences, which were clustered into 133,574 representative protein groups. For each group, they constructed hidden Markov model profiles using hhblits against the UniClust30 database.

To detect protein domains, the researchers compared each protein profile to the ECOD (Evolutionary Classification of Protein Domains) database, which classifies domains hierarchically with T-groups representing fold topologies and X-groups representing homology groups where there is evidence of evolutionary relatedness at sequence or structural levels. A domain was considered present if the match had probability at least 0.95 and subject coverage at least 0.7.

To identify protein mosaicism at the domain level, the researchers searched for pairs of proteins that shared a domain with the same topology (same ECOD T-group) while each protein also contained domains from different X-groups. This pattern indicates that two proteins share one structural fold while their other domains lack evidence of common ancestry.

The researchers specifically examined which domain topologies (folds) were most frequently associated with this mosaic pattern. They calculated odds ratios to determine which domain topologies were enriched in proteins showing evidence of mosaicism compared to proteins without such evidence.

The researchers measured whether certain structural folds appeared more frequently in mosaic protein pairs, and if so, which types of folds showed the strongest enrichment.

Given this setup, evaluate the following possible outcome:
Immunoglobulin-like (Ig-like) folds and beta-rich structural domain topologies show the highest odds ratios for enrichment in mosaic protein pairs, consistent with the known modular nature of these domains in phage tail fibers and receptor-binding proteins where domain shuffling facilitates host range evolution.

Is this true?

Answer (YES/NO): NO